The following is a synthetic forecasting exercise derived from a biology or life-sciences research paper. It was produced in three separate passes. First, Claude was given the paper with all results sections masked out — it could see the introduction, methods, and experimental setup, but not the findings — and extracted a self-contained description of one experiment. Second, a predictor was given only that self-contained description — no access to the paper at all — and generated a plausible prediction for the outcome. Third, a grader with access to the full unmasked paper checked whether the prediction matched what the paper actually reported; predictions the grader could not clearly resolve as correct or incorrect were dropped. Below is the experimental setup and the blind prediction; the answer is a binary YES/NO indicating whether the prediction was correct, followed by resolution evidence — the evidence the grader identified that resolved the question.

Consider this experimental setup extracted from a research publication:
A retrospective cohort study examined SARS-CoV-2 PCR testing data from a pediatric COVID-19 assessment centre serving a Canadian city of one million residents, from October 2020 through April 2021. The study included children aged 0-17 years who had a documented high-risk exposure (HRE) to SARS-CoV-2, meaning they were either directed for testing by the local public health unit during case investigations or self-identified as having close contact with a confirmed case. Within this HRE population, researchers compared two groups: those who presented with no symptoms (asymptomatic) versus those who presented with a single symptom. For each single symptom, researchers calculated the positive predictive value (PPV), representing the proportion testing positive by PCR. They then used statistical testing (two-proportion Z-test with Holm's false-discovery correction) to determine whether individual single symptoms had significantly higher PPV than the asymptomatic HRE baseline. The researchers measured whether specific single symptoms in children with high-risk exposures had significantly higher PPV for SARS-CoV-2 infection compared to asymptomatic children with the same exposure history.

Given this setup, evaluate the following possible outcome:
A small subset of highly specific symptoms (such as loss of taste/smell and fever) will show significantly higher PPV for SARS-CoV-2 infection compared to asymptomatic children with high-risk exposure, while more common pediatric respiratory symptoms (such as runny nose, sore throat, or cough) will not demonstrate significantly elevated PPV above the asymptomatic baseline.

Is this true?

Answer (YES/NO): NO